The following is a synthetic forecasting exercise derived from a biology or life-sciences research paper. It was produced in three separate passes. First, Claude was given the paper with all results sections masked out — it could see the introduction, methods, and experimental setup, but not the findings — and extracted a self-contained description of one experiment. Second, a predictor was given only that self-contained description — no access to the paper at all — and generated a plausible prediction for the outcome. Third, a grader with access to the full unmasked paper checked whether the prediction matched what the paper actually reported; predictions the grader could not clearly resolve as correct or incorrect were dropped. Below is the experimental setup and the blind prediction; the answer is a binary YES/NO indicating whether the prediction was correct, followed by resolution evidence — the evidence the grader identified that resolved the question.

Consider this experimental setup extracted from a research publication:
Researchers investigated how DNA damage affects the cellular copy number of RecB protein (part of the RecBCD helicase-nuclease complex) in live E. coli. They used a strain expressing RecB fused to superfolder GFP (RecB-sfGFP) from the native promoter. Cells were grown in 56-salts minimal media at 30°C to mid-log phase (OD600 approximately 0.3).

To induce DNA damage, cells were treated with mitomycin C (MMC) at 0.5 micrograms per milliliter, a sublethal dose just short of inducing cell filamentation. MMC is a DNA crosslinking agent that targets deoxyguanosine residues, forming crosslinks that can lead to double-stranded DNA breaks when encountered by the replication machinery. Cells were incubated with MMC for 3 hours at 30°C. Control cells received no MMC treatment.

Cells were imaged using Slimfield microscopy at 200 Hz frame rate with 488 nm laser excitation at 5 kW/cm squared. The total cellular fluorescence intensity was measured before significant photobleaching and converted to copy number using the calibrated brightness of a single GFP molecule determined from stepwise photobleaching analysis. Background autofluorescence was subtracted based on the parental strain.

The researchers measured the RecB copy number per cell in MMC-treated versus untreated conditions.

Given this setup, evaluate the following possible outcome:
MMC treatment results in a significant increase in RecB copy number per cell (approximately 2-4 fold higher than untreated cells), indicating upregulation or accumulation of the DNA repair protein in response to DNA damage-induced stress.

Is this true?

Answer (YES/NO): NO